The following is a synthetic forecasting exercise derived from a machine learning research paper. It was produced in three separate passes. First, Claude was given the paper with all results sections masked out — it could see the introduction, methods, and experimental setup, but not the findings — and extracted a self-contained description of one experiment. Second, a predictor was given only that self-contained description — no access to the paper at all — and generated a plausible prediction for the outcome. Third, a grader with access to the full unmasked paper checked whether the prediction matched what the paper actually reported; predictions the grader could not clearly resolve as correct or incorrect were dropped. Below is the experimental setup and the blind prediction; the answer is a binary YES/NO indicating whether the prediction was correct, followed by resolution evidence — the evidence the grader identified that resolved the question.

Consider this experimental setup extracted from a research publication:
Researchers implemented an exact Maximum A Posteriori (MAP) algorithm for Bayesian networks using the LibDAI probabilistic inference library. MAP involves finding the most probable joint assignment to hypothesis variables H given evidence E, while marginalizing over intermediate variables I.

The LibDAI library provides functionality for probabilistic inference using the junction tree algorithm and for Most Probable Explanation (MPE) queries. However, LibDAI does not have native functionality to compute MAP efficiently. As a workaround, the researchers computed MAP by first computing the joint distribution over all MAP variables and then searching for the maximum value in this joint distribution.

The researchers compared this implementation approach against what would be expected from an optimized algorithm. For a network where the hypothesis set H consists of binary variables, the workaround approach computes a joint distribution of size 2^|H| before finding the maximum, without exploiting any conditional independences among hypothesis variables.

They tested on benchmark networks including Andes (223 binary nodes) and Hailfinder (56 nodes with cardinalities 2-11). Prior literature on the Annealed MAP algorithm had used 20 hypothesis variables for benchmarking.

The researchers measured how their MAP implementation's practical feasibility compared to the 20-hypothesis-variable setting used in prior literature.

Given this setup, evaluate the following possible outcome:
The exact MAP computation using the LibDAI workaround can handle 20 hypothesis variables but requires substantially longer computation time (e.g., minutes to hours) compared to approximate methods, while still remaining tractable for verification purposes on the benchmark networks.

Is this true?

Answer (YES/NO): NO